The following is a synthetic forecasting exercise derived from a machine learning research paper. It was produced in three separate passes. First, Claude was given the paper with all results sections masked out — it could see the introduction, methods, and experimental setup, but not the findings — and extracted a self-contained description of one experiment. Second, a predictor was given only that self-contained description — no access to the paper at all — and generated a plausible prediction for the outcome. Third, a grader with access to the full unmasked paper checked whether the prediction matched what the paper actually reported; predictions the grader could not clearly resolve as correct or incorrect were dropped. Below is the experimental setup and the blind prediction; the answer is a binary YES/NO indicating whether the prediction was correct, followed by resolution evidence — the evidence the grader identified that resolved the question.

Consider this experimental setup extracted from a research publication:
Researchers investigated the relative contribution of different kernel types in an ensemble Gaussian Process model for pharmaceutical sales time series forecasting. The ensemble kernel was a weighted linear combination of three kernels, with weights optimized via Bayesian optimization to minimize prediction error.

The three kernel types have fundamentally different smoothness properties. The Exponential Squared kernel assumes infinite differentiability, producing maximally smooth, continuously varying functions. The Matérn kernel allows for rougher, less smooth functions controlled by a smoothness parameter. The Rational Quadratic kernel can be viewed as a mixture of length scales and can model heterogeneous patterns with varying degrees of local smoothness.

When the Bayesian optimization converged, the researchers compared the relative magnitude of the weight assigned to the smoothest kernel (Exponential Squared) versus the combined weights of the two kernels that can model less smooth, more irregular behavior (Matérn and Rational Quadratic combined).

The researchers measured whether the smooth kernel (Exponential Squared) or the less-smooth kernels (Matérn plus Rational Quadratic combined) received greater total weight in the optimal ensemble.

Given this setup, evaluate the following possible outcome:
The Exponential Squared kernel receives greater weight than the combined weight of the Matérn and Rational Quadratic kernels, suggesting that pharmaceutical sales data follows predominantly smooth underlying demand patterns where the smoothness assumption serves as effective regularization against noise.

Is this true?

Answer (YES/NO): YES